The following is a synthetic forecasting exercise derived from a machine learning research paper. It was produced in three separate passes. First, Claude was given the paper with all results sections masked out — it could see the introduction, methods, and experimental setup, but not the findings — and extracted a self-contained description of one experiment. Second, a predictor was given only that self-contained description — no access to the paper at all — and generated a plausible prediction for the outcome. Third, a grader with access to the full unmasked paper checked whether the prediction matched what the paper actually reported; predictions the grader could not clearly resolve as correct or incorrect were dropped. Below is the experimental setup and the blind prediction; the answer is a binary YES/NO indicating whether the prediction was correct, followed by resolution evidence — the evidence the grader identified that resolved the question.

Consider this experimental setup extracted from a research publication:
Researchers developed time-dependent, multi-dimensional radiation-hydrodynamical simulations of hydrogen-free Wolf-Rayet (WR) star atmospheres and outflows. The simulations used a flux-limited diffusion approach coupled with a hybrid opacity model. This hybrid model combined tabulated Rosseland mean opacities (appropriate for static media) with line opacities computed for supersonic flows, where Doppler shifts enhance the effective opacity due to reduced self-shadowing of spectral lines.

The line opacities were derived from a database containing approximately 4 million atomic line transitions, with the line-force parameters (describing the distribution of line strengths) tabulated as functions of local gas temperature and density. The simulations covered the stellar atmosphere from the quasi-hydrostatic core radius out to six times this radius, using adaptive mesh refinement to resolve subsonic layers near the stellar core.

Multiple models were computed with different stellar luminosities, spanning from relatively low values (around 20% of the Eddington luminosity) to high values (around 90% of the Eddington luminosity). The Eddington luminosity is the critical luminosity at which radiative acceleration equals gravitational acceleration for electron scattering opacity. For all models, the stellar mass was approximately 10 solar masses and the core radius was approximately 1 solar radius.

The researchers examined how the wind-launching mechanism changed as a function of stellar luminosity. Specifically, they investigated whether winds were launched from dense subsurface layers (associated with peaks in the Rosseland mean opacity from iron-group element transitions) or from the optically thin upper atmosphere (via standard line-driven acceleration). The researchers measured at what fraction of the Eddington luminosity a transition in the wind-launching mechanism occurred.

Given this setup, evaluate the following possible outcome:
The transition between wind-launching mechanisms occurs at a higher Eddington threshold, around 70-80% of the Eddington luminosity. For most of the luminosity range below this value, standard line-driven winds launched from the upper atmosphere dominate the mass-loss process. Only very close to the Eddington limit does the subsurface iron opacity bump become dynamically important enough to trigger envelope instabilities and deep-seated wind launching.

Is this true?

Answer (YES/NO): NO